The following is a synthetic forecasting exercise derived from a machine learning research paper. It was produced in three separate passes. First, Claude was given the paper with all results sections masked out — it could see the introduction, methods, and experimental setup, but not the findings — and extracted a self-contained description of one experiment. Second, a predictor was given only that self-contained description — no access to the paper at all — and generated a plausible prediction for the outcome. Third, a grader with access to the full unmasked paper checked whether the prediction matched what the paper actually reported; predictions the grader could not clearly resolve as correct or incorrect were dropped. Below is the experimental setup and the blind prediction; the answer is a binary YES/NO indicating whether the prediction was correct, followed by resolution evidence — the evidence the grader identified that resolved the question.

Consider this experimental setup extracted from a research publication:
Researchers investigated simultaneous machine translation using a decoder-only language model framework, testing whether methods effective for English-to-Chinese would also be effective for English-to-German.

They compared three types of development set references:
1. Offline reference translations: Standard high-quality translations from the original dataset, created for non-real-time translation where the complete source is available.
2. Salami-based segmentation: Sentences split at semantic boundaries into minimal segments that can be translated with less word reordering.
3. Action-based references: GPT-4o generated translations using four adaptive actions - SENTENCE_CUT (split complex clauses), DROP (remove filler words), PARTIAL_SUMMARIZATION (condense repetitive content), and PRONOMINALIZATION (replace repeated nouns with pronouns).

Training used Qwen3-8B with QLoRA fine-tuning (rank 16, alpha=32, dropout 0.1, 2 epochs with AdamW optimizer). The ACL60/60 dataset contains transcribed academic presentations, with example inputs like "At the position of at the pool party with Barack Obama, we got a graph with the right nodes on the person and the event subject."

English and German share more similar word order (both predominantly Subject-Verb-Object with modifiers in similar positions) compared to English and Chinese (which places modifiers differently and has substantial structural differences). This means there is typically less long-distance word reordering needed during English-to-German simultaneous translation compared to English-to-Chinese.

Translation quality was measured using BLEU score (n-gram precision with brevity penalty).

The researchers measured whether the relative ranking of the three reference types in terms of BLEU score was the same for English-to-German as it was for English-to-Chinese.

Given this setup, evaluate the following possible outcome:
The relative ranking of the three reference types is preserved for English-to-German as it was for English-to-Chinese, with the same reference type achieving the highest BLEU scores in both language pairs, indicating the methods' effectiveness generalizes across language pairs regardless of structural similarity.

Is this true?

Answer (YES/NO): NO